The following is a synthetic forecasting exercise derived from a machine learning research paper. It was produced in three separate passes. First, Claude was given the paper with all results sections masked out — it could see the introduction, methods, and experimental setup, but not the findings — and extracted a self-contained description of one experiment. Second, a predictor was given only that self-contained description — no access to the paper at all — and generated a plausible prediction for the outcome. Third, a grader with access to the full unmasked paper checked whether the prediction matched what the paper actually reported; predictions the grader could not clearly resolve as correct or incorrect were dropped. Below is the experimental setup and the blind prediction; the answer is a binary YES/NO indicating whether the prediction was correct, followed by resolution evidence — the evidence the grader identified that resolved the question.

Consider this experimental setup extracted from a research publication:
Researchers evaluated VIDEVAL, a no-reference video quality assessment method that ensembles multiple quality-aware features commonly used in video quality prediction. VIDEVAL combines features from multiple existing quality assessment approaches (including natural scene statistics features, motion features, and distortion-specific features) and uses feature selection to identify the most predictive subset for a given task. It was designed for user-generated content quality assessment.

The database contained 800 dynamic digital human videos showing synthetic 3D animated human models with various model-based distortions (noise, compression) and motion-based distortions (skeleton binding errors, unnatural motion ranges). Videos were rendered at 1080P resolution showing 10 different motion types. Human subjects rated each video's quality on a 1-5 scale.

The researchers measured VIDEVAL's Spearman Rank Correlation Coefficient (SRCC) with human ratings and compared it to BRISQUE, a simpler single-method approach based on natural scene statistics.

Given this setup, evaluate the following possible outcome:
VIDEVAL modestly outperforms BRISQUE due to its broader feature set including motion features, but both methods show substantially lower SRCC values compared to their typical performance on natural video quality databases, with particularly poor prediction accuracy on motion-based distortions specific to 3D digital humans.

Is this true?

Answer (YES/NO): NO